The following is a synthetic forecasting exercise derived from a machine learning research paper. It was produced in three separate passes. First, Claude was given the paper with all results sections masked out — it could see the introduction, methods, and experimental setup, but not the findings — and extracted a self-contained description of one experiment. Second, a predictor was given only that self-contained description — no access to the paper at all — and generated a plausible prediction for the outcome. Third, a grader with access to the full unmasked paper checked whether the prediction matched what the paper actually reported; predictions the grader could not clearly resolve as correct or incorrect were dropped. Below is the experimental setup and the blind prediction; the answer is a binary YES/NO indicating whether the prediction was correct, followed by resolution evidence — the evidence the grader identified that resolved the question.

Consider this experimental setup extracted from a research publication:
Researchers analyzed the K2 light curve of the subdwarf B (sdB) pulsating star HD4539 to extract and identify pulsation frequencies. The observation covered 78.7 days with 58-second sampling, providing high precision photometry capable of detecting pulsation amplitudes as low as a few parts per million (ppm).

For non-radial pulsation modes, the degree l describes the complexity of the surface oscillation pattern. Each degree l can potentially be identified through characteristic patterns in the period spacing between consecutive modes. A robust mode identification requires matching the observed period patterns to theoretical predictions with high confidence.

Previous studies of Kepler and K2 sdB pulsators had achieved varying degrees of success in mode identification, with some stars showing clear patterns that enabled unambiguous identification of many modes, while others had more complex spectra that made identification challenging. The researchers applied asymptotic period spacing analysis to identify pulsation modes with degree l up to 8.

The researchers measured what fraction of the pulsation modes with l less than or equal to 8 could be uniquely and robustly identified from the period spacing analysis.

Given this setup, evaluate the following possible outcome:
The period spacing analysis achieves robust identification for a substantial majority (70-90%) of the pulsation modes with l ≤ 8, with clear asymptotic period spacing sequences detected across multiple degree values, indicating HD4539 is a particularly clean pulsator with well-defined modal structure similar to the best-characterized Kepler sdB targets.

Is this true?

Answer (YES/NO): NO